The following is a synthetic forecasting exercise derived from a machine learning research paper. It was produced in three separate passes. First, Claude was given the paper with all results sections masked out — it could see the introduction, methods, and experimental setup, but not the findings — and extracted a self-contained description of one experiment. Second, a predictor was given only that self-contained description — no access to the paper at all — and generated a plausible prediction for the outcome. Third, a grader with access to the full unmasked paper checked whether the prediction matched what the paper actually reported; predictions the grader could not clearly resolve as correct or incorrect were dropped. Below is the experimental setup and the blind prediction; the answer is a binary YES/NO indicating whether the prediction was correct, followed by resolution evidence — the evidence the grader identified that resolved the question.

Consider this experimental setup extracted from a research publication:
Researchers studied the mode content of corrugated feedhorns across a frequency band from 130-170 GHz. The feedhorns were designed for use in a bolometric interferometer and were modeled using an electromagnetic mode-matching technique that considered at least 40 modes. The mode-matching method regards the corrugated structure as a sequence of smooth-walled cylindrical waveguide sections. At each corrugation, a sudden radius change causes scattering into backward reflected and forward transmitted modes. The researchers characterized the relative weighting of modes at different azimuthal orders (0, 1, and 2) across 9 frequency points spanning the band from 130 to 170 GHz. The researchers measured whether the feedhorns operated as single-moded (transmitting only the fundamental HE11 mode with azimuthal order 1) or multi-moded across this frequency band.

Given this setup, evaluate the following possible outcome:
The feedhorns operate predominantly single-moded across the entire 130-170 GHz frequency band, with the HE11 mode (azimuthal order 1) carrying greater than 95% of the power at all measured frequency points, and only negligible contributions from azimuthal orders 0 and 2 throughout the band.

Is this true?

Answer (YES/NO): NO